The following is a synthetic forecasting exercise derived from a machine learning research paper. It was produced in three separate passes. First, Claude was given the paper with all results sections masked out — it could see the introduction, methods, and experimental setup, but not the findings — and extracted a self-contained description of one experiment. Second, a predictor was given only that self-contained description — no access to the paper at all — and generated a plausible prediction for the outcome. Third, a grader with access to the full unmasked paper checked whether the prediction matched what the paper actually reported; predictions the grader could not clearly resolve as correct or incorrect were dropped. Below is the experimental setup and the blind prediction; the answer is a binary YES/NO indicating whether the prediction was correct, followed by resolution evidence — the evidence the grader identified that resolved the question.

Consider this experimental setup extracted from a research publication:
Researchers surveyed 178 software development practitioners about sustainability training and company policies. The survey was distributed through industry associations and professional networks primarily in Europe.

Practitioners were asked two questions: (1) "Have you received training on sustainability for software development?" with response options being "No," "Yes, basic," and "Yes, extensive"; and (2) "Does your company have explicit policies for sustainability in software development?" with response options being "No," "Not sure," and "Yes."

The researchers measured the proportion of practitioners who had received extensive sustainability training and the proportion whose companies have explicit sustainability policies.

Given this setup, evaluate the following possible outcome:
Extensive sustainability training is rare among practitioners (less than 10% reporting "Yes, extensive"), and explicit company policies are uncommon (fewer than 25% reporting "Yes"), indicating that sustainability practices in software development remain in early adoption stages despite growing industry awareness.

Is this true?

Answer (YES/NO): YES